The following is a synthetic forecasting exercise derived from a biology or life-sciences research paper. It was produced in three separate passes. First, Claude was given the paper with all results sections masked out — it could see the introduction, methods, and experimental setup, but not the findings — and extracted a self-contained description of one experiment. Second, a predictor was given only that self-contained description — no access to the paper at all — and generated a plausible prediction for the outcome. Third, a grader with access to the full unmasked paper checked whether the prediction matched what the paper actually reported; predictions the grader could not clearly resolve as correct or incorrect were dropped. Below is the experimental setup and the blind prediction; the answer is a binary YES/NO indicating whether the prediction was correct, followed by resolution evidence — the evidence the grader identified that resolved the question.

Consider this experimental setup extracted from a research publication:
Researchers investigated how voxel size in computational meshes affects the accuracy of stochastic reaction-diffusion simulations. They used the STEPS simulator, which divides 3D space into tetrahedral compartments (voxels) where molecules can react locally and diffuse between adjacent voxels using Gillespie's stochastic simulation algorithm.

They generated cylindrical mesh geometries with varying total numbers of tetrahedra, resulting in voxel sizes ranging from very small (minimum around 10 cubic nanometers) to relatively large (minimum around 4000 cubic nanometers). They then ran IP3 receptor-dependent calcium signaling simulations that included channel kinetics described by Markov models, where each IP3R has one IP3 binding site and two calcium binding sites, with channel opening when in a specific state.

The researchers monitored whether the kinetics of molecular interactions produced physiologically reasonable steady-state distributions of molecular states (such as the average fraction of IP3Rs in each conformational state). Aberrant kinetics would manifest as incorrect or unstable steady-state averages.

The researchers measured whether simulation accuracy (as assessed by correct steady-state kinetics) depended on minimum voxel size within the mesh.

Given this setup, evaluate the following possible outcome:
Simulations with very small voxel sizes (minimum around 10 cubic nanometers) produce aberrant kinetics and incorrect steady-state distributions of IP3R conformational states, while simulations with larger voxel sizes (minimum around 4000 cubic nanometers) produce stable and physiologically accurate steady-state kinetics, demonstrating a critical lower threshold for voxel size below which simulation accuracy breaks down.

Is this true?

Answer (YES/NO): YES